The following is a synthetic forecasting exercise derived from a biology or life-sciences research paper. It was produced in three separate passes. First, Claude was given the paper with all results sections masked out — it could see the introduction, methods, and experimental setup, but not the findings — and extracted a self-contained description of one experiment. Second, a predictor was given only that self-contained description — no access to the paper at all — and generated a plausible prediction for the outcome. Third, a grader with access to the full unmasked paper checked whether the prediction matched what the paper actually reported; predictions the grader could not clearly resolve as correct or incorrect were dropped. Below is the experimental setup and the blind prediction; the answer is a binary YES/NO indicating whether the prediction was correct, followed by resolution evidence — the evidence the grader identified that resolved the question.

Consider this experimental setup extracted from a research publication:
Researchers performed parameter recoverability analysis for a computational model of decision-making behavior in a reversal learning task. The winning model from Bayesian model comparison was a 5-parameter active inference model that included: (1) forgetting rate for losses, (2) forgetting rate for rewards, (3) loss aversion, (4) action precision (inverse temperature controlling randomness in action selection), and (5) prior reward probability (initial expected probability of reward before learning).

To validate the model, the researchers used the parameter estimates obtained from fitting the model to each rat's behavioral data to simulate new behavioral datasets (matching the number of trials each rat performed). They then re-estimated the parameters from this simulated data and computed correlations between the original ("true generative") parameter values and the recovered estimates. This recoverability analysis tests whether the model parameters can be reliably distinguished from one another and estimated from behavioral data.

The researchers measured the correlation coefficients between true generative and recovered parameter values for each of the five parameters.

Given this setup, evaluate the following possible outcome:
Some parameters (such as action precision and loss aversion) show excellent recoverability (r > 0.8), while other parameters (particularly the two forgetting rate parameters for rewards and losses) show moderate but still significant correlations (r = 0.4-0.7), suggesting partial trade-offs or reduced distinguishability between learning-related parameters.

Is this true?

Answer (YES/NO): NO